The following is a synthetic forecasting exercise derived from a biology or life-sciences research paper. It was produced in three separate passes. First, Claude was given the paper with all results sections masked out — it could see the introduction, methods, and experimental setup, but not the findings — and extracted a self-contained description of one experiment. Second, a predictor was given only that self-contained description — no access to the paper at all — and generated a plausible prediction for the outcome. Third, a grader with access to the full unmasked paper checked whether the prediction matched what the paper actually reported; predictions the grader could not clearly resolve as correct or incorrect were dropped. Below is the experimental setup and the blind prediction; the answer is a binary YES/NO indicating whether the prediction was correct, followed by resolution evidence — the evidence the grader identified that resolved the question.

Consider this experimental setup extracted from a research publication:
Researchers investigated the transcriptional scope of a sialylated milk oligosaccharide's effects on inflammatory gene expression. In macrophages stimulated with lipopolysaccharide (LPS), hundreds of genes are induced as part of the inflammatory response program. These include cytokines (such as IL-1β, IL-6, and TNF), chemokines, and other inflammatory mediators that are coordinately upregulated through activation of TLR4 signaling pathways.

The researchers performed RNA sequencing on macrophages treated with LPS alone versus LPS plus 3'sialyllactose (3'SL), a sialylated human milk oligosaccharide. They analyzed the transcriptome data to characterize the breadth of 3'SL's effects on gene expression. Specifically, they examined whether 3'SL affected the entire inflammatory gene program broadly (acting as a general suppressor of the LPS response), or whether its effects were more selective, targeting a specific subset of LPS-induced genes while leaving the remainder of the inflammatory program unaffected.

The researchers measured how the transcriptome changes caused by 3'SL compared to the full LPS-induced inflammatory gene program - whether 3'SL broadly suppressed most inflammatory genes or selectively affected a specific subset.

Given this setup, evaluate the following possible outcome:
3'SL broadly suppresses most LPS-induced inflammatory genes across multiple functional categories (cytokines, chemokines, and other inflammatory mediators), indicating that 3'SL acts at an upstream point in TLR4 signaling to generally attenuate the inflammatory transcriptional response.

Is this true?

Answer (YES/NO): NO